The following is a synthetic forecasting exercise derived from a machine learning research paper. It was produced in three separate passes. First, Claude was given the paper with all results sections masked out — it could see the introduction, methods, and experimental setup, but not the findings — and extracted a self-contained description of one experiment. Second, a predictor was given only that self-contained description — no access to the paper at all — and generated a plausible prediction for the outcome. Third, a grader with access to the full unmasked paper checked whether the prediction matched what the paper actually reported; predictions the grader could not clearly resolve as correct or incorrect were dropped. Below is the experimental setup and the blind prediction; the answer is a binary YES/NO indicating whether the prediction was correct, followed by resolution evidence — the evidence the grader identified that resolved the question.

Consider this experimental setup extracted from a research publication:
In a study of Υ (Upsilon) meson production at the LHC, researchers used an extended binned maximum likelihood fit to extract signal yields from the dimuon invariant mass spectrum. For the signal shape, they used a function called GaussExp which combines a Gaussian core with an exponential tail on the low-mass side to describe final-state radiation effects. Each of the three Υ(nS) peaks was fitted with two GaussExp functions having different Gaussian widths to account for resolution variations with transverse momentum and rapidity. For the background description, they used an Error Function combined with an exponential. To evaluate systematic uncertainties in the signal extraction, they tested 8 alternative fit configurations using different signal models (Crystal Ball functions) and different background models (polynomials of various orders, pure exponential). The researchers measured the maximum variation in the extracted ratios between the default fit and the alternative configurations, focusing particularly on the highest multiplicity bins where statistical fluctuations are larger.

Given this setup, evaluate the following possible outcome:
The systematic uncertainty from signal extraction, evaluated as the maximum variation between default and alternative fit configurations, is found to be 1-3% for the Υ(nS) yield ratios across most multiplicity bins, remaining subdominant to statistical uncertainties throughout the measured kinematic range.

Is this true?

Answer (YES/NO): NO